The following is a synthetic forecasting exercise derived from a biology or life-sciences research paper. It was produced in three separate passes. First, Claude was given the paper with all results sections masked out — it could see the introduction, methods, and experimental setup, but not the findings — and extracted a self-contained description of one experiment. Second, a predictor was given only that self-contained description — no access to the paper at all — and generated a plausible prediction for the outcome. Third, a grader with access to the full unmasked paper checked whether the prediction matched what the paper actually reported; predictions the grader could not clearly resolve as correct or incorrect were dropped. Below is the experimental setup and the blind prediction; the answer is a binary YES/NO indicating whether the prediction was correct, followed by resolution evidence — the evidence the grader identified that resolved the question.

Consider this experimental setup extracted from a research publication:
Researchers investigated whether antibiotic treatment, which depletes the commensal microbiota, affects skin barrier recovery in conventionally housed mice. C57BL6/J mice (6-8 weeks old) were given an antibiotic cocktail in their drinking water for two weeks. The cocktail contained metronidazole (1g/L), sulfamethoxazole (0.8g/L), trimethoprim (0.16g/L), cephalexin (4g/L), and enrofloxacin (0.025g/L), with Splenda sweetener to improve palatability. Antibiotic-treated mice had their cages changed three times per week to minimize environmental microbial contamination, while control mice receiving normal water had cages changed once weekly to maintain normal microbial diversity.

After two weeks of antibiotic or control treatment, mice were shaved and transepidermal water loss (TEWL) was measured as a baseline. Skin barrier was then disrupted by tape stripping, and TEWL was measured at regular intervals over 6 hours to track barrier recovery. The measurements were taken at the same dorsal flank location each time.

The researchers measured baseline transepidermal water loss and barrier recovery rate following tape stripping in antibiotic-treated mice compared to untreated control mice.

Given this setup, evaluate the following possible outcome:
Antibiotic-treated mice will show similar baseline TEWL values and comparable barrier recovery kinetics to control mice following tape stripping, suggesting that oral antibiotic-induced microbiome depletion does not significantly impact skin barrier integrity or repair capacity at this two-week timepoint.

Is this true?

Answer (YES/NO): NO